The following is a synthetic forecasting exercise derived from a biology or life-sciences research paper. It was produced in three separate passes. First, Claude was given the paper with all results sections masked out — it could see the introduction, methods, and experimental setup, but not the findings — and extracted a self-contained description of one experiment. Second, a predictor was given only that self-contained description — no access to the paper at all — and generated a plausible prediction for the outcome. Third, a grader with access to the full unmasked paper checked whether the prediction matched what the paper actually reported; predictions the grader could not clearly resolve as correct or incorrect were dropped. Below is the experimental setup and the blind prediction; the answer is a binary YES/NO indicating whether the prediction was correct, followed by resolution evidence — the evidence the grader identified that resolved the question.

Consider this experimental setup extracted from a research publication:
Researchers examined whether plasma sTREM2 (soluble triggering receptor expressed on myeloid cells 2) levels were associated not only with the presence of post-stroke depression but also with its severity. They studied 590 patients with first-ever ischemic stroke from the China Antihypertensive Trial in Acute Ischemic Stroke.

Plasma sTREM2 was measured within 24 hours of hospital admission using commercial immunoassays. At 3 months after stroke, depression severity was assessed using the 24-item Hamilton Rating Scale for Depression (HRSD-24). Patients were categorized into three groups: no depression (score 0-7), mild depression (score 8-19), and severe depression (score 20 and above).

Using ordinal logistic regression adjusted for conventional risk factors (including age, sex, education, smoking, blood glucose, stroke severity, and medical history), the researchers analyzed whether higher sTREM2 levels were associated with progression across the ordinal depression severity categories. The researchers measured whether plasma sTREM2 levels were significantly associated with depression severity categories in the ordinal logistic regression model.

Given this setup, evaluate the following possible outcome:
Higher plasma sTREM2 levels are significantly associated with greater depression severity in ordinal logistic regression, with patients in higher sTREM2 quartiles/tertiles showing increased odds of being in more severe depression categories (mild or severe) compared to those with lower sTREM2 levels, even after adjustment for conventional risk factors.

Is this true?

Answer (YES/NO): YES